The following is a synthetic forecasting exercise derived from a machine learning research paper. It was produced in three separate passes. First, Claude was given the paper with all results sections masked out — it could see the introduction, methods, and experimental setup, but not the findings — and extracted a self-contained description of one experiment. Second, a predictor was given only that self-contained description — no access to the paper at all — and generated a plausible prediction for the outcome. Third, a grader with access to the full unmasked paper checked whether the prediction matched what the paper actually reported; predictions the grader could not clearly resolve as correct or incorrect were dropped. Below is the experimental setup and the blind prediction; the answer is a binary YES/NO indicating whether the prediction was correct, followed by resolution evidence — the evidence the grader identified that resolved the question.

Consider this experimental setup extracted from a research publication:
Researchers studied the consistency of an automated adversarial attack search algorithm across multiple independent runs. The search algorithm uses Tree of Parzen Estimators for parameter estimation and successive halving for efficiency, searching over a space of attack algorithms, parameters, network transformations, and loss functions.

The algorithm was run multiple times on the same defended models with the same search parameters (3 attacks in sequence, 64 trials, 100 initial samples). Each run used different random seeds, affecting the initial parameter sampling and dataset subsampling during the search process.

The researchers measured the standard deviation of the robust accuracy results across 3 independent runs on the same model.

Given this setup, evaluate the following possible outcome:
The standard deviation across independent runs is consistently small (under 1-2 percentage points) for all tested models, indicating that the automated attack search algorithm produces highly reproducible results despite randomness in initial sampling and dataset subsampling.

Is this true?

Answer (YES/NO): YES